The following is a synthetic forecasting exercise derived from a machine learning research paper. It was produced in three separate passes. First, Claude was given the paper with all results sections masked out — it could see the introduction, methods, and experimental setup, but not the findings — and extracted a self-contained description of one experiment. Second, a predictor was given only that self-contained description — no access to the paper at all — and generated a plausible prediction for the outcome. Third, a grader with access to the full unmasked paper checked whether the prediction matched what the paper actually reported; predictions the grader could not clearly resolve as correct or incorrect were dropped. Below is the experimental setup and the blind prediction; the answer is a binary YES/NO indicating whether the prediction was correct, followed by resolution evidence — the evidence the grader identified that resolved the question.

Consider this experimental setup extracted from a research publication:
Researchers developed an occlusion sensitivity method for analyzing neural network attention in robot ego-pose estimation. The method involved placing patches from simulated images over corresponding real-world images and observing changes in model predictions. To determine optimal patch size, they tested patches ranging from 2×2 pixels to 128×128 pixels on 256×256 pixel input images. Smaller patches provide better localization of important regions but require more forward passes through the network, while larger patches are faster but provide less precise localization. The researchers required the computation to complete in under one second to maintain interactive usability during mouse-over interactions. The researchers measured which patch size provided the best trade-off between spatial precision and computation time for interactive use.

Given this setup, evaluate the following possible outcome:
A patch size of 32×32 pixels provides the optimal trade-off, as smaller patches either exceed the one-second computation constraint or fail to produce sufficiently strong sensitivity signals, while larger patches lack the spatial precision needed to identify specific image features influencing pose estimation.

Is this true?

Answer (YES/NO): NO